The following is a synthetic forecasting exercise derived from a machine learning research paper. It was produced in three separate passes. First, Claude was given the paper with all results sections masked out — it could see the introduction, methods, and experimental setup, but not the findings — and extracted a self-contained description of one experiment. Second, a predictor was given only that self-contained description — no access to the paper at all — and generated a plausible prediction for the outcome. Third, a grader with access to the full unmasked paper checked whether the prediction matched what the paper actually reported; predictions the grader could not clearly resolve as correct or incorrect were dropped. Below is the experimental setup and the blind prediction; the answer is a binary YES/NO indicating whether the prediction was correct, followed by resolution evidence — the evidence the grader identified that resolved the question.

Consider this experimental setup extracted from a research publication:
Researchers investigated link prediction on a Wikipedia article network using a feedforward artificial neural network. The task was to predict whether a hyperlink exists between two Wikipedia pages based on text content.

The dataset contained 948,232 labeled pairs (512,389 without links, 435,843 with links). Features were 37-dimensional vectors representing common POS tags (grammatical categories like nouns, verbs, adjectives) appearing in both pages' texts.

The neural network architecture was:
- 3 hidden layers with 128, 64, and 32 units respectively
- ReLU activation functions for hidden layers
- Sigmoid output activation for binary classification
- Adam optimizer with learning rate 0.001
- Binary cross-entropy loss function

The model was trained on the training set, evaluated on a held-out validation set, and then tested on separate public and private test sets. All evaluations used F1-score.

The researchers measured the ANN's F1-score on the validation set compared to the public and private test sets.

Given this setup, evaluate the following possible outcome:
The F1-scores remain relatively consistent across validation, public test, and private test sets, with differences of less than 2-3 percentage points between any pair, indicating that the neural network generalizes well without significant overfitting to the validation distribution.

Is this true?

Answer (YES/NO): YES